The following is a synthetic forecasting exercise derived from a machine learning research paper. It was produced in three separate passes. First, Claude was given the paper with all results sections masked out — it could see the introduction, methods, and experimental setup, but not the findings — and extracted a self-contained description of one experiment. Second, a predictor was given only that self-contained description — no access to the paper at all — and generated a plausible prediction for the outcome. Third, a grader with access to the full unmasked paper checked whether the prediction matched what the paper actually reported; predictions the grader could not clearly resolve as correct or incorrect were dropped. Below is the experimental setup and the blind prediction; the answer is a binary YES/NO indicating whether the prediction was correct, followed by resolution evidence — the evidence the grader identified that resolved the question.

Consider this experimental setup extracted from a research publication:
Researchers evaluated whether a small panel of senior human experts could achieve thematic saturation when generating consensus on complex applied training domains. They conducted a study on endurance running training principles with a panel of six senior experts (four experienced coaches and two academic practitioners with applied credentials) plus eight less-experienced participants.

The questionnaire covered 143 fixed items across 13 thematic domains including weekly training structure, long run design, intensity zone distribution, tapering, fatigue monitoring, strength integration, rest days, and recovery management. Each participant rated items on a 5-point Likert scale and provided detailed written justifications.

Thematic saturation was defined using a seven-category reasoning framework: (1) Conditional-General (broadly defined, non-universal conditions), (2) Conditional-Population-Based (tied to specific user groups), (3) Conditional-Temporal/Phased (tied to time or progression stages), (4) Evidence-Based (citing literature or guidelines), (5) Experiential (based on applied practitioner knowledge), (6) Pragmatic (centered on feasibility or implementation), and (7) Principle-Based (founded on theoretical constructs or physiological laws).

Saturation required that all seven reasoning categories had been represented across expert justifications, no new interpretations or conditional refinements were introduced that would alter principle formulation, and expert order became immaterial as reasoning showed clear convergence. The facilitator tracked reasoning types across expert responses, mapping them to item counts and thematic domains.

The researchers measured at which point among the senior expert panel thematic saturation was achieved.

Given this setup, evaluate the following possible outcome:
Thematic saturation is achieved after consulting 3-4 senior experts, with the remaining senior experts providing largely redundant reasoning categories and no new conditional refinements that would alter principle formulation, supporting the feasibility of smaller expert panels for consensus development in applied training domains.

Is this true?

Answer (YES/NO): NO